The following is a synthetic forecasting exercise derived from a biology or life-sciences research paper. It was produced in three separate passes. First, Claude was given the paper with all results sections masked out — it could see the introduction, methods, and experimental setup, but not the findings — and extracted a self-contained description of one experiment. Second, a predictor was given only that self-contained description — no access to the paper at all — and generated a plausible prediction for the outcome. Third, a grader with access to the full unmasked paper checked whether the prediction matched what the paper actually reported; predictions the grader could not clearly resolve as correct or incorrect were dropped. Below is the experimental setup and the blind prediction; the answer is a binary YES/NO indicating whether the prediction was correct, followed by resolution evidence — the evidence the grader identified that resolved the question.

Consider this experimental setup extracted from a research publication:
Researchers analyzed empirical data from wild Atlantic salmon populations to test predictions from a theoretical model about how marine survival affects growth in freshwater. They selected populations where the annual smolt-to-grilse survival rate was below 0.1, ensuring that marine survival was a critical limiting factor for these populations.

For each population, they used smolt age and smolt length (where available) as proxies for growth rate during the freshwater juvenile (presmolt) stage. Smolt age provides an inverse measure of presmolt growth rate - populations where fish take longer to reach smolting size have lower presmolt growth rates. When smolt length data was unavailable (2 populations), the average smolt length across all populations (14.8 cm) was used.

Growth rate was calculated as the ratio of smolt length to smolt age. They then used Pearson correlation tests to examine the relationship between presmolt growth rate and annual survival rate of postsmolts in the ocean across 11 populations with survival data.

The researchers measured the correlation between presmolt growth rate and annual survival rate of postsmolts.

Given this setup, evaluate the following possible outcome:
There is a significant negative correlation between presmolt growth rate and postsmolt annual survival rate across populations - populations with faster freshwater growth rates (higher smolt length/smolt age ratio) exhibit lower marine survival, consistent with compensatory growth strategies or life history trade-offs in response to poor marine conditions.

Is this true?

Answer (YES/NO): YES